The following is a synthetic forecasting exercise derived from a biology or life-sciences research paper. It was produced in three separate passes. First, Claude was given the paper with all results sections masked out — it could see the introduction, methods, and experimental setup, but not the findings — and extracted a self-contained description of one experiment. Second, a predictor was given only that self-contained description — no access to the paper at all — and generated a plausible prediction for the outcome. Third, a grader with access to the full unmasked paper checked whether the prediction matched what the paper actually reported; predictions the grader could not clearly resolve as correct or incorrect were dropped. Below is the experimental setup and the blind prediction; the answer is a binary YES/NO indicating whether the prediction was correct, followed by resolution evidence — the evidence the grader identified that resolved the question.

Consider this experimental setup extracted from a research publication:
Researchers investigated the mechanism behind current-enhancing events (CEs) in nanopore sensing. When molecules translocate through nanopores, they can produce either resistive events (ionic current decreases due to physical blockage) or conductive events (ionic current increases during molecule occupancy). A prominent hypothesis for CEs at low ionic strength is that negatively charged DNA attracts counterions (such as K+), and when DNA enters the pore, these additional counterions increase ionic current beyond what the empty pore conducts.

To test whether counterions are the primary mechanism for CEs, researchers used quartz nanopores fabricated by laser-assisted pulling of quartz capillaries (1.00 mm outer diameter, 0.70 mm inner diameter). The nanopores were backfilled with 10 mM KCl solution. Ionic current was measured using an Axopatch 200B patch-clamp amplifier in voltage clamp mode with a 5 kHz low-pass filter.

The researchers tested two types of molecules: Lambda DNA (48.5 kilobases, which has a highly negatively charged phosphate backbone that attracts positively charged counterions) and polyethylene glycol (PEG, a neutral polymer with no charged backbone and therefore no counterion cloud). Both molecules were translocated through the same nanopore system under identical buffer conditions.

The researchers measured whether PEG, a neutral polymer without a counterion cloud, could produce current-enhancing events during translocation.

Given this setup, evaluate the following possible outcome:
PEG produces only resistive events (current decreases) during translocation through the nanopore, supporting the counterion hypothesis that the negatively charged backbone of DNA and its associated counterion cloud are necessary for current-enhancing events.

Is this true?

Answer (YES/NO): NO